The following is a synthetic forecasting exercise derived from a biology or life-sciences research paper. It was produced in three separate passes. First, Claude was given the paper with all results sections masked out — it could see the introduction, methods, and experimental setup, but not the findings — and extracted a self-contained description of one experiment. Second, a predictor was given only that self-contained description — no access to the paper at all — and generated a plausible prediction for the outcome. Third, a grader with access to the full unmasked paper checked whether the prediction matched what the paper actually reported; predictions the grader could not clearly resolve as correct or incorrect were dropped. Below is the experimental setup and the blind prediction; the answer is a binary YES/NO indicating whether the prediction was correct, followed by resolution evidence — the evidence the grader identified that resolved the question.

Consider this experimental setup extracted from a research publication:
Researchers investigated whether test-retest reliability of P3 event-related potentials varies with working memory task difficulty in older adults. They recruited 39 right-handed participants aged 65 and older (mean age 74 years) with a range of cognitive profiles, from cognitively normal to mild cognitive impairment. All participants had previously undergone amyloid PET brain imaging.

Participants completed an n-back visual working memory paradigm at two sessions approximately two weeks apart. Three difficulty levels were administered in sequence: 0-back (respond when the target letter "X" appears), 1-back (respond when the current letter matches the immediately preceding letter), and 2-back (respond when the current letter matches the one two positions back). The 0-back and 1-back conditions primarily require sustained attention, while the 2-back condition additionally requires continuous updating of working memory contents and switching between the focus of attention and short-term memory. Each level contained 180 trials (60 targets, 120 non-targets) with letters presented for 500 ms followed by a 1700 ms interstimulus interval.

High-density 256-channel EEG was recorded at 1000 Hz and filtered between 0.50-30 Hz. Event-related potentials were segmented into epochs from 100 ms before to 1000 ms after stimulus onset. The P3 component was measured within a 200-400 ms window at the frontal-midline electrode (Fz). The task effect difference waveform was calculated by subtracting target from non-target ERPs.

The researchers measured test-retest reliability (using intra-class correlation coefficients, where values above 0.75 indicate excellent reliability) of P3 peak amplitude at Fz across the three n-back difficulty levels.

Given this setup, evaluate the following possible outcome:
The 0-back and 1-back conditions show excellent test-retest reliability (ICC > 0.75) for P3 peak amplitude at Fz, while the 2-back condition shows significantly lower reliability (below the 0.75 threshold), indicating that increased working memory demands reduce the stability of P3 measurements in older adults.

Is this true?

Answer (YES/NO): YES